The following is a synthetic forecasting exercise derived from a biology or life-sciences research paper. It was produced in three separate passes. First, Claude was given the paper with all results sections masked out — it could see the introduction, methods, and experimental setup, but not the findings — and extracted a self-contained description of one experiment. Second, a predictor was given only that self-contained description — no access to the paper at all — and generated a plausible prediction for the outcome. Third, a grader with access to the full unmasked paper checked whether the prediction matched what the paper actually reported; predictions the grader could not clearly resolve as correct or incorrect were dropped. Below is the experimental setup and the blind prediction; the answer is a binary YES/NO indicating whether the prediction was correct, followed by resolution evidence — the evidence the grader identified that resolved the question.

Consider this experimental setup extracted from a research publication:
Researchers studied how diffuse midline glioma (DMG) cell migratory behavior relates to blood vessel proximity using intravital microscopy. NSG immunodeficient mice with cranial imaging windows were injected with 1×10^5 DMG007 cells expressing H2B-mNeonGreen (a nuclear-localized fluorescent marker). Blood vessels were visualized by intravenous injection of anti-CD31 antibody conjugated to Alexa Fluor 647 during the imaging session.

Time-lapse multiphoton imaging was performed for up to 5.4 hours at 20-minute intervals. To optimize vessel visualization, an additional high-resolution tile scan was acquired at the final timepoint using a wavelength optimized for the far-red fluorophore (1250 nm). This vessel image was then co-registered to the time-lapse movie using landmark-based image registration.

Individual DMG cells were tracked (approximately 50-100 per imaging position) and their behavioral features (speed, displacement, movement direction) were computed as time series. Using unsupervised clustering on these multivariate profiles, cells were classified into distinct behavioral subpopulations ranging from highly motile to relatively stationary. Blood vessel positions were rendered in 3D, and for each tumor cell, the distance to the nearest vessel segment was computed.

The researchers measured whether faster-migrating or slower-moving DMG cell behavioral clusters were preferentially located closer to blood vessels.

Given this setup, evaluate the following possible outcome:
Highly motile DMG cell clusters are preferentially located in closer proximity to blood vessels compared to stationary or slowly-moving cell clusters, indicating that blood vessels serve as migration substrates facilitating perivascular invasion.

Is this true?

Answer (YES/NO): YES